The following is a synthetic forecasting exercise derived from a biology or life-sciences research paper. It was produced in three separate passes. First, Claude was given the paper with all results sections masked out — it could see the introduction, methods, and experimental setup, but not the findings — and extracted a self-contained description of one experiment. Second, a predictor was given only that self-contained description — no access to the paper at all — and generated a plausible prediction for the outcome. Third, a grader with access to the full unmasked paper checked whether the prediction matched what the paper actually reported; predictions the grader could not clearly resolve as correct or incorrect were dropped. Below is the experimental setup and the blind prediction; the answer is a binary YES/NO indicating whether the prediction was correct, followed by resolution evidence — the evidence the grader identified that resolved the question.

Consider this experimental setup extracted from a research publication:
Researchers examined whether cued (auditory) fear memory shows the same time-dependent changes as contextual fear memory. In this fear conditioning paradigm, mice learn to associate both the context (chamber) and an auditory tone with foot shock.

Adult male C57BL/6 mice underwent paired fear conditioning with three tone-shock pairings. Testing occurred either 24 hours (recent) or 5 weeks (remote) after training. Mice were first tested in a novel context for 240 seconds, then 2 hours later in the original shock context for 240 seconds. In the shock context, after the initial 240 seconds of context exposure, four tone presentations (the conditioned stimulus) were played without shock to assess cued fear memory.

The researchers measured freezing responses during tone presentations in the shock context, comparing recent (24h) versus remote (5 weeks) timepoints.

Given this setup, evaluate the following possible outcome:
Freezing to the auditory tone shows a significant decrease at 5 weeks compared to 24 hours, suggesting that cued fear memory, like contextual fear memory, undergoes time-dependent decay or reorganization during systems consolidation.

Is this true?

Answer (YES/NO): NO